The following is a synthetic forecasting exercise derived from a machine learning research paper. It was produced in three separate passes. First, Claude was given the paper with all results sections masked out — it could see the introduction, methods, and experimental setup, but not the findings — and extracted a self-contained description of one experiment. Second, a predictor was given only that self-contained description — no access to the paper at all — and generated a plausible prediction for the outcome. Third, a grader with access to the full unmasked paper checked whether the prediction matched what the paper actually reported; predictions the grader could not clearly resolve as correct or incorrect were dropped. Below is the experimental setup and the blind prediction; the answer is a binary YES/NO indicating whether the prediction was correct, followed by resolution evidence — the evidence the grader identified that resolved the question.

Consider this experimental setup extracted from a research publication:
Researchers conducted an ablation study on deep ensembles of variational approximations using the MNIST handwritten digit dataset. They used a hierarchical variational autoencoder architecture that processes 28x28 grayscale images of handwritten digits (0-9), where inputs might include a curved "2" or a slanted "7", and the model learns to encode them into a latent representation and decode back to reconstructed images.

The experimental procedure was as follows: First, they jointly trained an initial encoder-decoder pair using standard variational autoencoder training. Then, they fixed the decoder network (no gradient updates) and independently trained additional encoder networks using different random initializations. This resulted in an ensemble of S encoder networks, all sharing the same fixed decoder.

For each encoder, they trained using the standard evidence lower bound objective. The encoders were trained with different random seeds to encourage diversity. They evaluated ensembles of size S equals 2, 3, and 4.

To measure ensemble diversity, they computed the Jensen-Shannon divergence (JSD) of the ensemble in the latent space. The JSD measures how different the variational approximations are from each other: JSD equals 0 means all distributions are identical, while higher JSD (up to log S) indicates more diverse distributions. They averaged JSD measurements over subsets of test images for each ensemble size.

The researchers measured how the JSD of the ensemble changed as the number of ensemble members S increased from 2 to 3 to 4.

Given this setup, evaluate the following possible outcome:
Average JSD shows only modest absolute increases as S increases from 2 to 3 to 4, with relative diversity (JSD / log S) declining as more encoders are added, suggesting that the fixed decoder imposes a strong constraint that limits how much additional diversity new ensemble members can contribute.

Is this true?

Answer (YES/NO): NO